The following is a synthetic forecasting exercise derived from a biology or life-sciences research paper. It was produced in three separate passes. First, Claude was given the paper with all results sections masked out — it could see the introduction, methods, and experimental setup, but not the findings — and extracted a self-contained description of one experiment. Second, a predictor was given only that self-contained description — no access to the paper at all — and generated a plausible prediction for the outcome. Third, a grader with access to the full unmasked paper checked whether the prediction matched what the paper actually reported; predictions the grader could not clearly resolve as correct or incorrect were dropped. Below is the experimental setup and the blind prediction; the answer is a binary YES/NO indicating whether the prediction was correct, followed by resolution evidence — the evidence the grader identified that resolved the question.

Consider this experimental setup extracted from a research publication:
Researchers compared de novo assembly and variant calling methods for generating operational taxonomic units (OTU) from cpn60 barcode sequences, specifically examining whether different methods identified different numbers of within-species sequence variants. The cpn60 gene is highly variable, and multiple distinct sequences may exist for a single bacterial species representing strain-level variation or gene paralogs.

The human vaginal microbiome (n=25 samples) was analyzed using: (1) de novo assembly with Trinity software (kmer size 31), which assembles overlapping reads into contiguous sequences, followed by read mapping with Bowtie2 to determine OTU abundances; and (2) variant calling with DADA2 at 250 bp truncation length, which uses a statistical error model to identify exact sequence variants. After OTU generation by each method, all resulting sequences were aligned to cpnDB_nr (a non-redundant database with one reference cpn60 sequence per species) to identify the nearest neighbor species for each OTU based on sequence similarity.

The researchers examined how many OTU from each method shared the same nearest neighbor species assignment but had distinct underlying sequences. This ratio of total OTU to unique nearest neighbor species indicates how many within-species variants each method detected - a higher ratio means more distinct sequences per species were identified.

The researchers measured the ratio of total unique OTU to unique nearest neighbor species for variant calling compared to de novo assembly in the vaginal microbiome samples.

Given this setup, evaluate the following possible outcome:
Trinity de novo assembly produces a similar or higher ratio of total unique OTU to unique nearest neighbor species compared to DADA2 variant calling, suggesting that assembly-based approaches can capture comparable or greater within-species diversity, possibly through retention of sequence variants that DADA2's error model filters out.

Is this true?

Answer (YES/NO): NO